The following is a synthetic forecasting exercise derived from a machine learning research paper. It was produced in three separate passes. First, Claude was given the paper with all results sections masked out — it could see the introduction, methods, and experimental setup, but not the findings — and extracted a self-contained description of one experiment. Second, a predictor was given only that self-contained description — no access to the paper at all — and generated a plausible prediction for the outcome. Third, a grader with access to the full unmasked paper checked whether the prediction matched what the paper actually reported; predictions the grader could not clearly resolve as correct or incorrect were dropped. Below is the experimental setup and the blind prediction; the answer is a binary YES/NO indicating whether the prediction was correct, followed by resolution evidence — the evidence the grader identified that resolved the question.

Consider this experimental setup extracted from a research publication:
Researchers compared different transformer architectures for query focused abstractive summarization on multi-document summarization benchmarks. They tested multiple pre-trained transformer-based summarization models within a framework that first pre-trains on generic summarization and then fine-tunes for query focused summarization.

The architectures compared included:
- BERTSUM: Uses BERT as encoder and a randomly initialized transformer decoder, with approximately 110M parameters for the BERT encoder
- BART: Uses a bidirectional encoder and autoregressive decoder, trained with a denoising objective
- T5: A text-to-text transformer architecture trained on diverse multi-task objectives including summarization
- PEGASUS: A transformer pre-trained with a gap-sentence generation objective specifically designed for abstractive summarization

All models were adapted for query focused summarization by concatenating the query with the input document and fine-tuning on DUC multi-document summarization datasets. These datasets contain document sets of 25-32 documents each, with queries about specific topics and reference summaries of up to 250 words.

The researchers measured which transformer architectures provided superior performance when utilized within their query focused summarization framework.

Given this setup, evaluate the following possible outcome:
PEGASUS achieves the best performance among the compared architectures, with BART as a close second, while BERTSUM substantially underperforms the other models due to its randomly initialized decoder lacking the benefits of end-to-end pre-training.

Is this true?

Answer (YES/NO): NO